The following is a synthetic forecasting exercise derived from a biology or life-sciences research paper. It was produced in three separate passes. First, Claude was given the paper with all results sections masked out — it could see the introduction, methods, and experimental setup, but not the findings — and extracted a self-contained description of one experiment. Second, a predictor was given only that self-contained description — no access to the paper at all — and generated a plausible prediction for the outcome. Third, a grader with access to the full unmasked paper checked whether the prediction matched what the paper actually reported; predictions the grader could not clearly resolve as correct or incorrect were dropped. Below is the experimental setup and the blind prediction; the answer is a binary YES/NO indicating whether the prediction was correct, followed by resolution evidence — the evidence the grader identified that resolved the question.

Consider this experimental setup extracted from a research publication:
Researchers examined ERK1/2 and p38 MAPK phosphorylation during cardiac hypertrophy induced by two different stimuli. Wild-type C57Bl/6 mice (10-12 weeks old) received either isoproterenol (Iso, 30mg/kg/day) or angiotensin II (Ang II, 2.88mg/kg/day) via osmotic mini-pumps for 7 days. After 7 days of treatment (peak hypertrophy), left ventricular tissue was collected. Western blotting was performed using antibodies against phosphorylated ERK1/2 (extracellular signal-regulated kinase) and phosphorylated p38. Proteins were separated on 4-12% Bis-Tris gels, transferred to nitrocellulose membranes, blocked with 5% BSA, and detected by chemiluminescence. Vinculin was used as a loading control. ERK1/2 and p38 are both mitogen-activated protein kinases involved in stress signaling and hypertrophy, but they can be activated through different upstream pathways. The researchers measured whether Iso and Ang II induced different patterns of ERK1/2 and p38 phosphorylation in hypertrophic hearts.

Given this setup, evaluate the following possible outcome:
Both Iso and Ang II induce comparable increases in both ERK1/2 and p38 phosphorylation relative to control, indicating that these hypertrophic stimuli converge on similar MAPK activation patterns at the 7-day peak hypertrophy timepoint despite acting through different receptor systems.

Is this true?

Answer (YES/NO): NO